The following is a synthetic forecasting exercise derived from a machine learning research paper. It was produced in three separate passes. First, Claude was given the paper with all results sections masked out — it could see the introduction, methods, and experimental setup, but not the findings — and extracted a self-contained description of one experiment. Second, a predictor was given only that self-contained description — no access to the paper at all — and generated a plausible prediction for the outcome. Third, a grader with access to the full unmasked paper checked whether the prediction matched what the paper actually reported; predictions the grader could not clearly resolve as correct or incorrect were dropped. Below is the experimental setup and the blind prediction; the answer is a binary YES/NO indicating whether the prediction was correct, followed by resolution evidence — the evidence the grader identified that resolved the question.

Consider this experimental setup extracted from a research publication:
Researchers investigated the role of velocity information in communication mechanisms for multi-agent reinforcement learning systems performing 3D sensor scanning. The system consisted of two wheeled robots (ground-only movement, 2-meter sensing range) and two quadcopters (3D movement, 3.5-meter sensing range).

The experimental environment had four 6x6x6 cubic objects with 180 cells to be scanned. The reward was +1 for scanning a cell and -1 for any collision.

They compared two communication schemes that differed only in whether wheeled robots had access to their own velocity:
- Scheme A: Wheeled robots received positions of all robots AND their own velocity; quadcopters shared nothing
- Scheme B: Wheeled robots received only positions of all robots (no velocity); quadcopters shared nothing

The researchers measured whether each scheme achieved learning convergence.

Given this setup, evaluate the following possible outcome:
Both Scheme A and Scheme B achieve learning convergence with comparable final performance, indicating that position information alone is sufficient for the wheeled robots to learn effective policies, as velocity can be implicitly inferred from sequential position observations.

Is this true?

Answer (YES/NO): NO